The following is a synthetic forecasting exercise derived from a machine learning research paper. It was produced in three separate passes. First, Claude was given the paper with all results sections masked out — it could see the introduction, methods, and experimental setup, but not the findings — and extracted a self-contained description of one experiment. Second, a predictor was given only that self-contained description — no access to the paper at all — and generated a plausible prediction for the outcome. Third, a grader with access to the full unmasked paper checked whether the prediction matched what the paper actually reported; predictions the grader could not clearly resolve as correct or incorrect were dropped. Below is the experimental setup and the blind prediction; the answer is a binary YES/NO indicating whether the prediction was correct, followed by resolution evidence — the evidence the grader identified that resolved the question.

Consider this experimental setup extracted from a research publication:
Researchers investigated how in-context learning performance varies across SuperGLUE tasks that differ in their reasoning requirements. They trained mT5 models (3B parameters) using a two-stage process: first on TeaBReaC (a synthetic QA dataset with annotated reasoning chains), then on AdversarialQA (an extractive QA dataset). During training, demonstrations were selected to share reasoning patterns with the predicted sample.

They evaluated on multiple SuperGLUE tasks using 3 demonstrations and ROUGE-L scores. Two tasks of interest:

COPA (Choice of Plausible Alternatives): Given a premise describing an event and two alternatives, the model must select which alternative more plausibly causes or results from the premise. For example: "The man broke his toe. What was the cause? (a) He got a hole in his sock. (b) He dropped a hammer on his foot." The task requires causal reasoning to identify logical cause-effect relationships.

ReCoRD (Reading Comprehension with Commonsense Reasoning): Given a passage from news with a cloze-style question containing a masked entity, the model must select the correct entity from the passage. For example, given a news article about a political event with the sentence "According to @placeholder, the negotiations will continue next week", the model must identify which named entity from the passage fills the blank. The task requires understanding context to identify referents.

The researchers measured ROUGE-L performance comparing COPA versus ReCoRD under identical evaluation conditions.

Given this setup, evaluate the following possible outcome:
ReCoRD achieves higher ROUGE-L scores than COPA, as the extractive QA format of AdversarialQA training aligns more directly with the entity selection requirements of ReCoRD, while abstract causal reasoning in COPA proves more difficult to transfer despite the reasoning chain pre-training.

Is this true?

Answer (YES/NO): NO